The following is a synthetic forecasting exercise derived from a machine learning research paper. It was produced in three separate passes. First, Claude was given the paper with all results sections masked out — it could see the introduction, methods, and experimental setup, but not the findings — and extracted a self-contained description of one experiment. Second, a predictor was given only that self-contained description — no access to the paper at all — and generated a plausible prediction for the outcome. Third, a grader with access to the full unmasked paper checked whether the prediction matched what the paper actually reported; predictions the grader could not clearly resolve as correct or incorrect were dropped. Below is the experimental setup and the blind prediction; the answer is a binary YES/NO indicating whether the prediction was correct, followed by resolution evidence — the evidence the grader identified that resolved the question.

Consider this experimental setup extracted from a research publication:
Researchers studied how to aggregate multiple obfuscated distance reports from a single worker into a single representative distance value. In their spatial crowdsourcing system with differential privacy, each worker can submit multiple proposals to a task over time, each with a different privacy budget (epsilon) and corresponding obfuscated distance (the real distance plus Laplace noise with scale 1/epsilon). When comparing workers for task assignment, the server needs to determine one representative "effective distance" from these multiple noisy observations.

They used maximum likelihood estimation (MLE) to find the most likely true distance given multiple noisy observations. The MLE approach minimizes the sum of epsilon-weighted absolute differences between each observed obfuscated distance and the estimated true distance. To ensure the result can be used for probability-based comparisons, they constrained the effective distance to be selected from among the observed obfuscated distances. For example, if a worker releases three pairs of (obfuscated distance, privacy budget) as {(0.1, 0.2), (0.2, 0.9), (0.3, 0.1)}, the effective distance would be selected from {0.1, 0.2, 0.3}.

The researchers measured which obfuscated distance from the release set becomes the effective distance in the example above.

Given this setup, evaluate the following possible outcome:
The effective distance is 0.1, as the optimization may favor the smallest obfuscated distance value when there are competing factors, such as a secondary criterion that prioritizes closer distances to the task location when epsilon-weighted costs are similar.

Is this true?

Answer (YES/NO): NO